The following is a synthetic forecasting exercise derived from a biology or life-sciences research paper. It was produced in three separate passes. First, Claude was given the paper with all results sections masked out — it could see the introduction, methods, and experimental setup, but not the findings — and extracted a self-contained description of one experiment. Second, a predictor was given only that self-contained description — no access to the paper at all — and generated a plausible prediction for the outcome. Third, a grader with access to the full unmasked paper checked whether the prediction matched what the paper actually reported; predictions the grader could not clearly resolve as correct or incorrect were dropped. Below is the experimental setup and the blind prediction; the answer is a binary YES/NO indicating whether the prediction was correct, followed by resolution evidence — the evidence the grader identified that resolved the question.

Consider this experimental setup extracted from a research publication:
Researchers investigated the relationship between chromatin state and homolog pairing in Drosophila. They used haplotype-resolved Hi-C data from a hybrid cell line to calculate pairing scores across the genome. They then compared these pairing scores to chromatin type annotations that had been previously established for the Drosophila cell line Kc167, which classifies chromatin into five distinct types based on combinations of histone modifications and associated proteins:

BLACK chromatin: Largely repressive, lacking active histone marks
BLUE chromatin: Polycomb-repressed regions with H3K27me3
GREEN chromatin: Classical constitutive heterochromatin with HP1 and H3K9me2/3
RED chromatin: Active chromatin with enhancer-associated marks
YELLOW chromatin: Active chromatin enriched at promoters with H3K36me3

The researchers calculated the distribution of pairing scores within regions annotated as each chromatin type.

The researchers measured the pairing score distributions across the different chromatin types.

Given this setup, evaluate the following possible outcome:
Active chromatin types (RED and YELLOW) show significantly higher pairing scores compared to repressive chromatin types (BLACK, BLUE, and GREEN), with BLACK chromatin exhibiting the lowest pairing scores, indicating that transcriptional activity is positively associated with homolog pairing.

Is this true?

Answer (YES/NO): NO